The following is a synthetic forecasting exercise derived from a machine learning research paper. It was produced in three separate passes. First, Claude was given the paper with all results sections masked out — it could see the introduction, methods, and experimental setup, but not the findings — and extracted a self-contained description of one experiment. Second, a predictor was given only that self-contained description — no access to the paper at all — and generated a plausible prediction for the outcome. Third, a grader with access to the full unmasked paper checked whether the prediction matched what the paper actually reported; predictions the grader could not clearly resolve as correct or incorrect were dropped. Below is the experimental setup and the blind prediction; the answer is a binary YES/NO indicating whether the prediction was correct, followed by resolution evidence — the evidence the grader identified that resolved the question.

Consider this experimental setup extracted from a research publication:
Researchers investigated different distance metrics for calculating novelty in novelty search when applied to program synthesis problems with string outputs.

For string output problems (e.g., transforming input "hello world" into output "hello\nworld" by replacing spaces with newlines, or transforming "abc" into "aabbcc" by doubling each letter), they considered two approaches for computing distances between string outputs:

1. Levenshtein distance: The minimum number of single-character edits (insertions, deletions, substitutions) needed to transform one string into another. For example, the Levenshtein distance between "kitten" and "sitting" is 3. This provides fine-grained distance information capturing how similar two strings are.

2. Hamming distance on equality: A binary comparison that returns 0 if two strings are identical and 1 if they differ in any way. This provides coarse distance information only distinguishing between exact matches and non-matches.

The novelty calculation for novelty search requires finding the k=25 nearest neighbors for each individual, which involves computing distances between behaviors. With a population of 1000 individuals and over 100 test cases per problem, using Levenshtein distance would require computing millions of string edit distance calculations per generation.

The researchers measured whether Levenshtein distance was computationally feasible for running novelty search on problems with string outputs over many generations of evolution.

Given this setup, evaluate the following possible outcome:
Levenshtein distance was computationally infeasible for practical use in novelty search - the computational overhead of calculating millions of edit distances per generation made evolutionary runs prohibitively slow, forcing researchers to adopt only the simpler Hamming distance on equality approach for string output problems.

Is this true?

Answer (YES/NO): YES